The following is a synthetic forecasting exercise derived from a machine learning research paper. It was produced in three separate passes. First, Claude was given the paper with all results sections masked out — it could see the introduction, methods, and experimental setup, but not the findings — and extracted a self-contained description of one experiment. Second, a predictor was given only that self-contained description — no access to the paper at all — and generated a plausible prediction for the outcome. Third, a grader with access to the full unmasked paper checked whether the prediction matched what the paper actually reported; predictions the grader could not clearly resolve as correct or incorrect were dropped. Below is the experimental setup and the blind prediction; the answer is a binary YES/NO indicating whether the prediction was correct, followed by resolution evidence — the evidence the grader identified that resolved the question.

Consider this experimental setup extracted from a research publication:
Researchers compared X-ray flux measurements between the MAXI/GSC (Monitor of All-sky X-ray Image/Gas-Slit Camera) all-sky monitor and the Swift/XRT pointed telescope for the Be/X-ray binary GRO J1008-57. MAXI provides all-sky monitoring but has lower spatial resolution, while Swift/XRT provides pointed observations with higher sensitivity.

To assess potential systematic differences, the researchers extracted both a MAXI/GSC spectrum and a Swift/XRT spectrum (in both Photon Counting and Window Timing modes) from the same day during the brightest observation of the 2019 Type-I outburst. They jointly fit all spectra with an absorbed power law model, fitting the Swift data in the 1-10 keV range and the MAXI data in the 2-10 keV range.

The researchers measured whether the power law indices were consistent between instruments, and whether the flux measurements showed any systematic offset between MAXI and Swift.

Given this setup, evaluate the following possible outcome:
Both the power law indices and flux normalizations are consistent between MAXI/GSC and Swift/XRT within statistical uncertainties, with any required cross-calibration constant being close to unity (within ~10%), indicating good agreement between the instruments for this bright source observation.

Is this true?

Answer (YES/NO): NO